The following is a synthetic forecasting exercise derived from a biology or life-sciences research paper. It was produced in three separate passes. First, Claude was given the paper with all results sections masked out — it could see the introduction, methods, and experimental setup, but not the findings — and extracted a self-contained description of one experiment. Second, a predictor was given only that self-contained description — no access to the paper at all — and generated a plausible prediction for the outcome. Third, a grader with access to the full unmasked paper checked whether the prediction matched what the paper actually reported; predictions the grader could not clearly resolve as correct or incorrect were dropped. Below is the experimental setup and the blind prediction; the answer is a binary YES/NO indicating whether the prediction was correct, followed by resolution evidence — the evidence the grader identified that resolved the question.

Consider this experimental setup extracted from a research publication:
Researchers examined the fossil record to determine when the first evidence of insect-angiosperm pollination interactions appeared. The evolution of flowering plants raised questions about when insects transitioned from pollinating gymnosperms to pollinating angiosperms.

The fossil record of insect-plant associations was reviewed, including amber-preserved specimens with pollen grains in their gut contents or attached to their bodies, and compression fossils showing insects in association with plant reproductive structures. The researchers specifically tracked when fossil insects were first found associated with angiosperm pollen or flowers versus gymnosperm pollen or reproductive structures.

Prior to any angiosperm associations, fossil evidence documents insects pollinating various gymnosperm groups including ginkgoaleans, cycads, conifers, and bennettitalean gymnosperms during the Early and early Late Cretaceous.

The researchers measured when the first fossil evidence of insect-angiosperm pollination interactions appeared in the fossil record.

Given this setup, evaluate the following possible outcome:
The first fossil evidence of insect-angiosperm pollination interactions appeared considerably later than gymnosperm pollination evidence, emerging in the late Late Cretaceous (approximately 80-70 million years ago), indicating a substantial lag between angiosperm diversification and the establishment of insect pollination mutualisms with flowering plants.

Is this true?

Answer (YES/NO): NO